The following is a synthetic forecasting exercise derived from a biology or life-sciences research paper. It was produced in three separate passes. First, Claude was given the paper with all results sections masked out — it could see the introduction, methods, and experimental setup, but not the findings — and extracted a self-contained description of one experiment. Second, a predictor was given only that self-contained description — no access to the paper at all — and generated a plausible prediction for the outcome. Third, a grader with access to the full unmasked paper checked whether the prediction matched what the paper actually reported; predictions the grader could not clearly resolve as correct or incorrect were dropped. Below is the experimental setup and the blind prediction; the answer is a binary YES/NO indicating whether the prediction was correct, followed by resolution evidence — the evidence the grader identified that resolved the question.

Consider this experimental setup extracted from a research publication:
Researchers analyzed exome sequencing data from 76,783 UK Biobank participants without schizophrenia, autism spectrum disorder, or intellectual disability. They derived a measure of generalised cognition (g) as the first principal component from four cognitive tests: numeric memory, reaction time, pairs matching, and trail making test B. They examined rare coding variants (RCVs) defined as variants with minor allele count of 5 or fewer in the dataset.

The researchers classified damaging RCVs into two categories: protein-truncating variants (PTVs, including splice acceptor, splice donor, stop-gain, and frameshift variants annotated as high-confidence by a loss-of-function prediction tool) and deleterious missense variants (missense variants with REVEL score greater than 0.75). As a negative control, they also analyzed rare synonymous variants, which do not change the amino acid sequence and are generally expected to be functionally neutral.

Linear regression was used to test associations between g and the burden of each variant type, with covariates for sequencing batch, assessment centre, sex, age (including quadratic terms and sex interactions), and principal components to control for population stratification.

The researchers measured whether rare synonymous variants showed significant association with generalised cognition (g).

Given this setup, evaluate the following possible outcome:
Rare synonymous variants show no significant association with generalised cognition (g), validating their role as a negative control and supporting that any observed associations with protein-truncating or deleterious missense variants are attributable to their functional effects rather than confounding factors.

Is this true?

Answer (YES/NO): YES